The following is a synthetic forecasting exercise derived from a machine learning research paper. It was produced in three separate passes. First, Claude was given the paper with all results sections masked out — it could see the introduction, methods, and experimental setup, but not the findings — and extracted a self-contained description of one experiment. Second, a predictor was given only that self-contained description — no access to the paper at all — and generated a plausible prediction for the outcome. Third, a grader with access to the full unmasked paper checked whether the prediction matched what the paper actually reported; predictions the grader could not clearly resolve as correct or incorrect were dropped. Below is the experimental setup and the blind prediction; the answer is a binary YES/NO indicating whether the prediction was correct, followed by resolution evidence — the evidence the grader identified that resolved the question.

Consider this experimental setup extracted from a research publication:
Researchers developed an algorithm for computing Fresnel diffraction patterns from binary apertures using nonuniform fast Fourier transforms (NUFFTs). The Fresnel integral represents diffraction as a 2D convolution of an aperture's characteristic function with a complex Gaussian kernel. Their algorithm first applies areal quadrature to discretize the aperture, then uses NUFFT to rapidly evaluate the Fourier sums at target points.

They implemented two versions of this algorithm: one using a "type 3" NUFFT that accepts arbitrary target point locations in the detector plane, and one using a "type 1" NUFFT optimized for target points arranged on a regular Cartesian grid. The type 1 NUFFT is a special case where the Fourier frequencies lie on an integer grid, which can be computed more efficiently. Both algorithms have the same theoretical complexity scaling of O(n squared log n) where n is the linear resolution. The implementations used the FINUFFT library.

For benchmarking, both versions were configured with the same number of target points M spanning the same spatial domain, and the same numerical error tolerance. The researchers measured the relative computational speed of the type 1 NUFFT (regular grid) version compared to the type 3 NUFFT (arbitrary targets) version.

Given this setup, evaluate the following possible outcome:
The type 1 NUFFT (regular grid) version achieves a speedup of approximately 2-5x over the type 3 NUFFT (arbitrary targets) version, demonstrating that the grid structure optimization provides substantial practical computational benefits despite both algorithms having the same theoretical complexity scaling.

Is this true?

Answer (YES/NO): YES